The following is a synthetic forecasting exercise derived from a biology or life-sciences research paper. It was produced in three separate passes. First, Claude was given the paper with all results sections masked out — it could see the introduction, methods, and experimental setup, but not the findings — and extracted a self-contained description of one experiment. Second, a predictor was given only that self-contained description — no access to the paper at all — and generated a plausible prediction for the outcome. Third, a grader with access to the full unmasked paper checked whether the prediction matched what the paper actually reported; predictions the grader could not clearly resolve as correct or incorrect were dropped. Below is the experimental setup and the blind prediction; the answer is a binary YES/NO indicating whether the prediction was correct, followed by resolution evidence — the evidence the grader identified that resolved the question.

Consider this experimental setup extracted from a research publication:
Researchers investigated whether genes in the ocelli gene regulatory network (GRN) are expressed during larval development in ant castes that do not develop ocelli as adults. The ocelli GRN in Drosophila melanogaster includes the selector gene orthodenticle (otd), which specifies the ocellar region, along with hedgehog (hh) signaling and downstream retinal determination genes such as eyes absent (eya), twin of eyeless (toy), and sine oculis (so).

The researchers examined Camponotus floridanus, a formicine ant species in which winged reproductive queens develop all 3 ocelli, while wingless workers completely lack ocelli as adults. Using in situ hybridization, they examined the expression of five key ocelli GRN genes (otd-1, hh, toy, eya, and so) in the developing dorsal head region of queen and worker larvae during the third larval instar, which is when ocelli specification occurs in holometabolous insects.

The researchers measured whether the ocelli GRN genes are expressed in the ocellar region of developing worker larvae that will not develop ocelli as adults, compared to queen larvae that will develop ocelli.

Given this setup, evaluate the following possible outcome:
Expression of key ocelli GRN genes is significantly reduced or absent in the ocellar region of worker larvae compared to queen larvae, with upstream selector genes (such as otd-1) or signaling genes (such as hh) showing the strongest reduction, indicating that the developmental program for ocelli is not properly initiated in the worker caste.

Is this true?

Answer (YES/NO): NO